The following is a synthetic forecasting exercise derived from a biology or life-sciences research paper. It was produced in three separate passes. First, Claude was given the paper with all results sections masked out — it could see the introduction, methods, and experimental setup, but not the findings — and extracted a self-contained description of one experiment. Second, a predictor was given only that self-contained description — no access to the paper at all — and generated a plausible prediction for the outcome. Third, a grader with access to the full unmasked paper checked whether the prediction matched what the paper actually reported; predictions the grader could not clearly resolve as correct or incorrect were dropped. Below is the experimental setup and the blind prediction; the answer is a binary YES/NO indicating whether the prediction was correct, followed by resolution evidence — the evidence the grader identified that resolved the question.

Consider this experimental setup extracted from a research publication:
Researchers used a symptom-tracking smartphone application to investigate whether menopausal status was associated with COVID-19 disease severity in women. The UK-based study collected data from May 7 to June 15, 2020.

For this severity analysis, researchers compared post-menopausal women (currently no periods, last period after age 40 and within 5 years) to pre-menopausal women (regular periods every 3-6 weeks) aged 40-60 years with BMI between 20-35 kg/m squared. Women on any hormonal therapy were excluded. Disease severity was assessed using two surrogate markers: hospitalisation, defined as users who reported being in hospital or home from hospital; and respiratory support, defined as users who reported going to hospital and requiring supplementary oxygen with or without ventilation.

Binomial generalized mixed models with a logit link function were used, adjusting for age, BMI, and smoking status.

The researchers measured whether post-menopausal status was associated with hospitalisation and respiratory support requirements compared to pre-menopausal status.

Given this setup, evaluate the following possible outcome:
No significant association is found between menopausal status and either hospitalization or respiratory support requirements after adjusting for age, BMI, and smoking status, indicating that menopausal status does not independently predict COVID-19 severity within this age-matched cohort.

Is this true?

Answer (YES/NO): YES